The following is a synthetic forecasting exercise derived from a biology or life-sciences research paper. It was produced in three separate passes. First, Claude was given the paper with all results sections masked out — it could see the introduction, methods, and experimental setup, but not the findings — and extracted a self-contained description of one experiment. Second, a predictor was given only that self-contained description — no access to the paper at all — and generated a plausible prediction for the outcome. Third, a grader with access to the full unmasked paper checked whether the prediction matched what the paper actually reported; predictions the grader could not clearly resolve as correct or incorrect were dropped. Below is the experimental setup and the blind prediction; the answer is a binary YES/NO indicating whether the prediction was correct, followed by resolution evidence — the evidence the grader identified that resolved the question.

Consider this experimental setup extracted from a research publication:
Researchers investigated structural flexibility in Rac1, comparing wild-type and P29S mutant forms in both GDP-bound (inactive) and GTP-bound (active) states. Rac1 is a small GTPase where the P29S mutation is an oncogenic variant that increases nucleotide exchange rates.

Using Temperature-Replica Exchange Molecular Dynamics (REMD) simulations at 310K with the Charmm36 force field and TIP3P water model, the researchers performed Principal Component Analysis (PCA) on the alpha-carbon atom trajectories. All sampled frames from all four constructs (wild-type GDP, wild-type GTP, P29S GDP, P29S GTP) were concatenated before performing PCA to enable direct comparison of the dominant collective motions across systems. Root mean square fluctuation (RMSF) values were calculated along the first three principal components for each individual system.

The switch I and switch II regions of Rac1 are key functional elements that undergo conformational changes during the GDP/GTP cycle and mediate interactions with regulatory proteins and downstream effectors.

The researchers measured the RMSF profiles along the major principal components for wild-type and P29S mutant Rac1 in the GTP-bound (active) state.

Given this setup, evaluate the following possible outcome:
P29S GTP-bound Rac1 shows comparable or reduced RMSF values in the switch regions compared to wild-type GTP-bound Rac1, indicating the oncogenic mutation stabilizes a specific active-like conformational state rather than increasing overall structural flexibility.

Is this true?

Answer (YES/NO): NO